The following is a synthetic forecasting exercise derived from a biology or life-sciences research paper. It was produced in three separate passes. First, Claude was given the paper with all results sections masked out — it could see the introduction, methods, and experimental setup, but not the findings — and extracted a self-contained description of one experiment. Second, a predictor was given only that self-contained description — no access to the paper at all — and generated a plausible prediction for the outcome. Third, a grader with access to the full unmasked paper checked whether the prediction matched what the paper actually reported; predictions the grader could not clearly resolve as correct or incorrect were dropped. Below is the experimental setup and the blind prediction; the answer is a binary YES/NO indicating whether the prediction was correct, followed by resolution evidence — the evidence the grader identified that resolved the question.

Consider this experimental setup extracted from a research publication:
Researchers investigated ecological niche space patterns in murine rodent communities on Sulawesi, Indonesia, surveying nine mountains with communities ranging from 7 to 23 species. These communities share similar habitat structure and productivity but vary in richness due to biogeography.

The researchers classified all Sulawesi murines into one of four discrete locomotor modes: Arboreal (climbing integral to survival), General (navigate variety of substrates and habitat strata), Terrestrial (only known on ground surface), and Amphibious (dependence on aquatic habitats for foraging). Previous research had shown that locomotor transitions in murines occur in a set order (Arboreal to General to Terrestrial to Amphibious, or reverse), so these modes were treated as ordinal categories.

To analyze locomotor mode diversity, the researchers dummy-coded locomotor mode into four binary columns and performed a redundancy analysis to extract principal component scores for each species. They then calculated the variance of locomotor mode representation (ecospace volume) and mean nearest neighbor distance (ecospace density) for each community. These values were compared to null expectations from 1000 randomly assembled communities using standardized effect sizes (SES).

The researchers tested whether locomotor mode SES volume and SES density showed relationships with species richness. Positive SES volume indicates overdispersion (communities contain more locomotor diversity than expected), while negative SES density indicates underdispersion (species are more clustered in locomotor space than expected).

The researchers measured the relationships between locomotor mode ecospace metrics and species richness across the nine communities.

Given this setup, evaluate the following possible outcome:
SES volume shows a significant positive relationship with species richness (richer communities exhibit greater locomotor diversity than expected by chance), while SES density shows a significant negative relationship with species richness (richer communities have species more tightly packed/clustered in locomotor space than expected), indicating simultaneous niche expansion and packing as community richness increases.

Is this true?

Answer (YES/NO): NO